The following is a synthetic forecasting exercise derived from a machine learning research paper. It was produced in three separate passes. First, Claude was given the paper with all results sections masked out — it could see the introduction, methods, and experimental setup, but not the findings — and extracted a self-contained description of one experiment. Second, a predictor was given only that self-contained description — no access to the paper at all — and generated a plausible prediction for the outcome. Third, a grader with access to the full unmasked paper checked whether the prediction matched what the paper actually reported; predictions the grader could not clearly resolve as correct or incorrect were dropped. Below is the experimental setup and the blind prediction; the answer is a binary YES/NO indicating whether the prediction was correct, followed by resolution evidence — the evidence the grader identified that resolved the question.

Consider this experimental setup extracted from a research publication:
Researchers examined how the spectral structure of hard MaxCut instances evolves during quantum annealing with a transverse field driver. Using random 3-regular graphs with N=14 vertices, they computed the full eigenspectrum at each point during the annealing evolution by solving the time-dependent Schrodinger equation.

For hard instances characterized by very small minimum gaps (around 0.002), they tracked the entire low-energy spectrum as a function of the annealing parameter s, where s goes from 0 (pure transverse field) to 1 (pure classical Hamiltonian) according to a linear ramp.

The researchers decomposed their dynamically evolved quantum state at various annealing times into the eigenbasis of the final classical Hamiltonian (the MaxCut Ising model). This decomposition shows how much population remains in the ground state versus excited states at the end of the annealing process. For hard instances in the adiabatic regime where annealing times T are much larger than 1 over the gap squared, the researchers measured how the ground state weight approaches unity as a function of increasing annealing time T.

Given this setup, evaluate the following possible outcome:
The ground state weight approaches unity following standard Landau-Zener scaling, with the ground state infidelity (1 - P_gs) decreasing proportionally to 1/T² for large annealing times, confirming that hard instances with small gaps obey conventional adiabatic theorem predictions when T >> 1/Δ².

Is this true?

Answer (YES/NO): NO